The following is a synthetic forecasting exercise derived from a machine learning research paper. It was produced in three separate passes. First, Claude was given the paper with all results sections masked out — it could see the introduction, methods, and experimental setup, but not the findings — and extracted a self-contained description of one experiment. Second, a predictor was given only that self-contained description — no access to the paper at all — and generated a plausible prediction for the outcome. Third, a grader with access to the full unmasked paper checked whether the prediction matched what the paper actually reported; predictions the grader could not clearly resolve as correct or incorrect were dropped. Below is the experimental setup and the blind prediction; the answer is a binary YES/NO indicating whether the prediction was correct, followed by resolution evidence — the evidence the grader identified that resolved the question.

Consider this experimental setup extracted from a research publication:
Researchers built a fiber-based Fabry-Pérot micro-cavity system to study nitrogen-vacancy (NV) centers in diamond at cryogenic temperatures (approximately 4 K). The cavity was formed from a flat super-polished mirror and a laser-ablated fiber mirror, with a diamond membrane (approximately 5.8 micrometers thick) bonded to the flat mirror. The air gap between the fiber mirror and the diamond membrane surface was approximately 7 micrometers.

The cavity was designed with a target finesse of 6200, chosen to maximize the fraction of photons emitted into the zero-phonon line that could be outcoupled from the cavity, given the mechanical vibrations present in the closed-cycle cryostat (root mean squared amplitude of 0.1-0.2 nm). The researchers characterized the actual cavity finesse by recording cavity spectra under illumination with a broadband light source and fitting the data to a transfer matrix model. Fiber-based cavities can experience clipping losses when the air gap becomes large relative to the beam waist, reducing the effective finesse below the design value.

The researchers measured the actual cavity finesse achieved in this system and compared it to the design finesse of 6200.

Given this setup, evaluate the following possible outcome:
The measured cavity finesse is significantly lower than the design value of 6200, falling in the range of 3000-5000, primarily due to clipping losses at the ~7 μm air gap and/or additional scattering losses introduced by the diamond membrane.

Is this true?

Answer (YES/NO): NO